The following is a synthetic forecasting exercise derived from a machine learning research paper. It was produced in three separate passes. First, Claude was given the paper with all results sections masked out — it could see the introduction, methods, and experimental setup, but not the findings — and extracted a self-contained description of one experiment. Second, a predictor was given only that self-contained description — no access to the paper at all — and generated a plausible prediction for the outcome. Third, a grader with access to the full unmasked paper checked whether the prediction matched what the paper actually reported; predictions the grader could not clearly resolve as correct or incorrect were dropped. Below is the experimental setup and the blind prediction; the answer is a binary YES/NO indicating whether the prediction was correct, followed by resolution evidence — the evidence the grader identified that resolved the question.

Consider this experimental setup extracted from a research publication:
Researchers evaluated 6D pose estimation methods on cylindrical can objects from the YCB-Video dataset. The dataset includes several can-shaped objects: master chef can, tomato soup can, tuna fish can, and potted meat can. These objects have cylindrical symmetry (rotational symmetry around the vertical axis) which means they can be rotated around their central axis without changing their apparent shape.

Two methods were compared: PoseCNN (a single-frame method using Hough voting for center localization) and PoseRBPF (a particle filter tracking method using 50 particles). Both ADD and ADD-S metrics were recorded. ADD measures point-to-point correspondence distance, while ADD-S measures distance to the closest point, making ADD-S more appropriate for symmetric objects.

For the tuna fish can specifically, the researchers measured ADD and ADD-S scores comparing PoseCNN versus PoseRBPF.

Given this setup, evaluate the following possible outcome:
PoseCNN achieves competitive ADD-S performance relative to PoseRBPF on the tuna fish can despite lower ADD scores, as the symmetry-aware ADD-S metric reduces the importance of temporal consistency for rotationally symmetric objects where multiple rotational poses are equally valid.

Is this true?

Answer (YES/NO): NO